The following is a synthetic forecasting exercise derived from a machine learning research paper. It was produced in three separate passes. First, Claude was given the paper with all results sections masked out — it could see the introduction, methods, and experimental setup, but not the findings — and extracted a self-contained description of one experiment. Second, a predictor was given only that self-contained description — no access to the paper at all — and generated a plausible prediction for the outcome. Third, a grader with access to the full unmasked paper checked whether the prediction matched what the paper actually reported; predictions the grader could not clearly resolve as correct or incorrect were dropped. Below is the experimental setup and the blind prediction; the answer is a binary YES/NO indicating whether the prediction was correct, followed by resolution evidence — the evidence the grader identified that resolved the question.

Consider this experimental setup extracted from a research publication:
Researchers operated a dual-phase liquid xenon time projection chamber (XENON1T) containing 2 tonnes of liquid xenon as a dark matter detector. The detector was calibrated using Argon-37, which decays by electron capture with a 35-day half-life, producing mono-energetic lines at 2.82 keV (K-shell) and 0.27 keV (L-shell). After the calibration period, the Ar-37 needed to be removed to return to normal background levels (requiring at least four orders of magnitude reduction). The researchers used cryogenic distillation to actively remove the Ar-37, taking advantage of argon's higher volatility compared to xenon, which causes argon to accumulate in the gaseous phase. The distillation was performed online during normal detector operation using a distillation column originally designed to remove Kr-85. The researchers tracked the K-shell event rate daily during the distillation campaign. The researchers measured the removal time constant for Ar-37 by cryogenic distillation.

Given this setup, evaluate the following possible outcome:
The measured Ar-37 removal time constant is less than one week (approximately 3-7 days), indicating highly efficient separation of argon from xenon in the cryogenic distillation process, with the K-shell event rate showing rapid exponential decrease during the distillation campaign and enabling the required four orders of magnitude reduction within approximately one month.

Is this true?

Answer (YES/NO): NO